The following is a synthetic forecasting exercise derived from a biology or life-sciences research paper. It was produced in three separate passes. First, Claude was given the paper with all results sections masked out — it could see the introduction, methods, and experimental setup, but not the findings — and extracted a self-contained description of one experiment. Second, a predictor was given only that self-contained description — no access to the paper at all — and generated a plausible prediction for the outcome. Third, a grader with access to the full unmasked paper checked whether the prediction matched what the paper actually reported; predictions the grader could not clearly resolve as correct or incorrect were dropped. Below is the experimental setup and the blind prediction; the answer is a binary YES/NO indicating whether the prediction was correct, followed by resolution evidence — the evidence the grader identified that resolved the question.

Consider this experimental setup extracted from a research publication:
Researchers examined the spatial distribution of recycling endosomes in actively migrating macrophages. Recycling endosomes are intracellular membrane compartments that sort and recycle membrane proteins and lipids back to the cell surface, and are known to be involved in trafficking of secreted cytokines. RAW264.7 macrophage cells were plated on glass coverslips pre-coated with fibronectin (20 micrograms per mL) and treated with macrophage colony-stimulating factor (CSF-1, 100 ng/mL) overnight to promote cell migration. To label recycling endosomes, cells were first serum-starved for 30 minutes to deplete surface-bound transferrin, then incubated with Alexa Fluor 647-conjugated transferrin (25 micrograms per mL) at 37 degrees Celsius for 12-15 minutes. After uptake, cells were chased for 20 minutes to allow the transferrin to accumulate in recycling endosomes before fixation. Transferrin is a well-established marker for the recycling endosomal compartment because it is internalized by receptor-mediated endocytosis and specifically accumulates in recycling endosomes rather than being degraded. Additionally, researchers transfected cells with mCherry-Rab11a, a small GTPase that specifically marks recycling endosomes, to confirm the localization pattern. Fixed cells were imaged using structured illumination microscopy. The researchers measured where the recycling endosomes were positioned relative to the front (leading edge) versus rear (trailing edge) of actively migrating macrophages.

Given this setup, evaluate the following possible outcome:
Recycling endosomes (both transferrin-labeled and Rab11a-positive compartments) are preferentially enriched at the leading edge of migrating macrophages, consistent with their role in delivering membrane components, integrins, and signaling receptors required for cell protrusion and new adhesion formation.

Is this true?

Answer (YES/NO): NO